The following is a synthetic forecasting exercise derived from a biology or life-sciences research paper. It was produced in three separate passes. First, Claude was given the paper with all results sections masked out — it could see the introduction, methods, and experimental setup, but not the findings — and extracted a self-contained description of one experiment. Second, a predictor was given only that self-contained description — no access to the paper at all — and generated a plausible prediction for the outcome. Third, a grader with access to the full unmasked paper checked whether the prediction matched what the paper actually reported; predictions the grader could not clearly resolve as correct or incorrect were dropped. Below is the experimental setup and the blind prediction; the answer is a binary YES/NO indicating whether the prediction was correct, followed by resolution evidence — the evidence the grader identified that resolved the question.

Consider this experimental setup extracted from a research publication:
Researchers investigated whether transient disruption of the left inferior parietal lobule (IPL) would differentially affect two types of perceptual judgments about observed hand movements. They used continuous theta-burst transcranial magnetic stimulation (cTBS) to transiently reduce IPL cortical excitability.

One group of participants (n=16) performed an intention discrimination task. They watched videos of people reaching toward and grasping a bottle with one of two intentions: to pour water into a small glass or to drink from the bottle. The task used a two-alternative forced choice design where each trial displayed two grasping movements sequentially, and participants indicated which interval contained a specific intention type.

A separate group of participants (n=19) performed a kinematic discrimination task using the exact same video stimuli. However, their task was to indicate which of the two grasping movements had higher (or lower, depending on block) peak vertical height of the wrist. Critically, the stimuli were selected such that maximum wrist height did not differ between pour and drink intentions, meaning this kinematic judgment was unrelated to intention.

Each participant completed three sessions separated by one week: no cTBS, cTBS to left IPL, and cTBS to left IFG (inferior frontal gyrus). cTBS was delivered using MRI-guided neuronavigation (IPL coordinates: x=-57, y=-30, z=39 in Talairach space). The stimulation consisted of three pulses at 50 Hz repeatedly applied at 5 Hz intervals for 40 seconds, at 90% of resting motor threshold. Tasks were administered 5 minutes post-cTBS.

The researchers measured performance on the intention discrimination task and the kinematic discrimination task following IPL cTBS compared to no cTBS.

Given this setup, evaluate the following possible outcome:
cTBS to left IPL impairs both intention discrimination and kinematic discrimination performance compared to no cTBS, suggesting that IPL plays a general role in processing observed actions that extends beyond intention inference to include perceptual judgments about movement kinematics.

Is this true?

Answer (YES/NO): NO